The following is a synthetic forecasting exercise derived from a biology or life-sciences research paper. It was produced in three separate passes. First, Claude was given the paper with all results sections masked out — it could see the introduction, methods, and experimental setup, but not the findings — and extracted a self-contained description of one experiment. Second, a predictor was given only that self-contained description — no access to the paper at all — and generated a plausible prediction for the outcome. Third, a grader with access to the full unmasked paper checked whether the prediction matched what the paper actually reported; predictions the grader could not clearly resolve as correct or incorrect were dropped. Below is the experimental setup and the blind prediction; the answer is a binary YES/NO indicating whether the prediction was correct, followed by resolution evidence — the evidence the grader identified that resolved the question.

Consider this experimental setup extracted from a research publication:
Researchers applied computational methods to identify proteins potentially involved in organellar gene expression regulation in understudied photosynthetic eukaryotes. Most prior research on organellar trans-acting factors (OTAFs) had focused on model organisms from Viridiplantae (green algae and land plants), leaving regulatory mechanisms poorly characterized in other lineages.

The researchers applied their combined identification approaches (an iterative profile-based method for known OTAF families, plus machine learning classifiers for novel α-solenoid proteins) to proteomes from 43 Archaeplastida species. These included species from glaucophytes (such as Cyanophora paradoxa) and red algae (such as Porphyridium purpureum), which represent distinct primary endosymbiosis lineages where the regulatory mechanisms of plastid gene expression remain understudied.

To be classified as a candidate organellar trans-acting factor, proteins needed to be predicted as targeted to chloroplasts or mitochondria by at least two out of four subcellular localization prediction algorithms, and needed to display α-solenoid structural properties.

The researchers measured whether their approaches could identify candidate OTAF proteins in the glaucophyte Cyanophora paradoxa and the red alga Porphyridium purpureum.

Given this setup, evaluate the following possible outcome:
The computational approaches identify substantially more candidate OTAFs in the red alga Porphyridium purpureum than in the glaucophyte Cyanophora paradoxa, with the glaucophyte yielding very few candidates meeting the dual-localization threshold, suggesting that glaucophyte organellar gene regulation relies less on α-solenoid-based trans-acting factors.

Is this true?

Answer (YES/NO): NO